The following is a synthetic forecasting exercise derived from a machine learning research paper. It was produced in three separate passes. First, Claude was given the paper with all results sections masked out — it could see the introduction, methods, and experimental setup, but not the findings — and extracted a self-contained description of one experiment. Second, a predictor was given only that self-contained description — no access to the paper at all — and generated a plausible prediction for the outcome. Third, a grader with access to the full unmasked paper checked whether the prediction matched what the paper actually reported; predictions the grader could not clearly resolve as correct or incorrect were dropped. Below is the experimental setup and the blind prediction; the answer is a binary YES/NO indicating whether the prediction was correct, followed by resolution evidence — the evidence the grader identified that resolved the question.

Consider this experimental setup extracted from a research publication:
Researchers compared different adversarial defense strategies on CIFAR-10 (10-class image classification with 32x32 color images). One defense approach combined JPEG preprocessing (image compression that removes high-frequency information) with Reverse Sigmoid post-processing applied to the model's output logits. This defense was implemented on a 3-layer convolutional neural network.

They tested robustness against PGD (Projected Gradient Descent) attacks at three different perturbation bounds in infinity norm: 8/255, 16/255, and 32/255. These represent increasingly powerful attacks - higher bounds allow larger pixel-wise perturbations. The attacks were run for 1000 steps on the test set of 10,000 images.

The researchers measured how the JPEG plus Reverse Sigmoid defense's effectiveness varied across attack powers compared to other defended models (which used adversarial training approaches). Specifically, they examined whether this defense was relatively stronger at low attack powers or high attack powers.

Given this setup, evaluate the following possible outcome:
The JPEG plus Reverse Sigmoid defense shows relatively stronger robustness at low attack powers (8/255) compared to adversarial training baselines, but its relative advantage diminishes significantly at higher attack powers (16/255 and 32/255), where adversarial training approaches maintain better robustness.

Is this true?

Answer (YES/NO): NO